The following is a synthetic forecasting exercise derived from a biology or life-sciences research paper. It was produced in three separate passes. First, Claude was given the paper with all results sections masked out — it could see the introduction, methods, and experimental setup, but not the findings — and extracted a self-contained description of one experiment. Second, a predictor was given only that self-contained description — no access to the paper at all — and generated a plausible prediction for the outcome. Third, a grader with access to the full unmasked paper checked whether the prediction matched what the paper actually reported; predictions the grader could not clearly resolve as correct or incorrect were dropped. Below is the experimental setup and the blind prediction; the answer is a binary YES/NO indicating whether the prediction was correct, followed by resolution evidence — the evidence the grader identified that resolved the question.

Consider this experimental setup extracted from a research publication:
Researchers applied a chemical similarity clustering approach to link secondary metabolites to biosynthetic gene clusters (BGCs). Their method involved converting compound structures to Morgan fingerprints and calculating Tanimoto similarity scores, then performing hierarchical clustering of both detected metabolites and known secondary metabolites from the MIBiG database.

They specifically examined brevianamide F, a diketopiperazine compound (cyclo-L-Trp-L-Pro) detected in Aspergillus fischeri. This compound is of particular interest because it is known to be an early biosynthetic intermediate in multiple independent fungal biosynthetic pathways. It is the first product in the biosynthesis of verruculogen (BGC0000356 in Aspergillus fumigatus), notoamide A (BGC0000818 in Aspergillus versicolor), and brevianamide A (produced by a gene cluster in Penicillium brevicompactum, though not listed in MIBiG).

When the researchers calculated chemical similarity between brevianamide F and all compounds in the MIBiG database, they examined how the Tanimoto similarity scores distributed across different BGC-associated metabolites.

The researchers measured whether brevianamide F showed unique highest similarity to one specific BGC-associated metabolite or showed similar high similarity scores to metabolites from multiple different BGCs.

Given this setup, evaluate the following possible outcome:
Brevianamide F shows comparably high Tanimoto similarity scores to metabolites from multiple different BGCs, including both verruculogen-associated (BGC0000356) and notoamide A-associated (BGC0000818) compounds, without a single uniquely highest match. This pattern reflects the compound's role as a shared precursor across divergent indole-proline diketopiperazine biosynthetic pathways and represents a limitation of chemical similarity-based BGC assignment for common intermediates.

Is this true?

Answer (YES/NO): YES